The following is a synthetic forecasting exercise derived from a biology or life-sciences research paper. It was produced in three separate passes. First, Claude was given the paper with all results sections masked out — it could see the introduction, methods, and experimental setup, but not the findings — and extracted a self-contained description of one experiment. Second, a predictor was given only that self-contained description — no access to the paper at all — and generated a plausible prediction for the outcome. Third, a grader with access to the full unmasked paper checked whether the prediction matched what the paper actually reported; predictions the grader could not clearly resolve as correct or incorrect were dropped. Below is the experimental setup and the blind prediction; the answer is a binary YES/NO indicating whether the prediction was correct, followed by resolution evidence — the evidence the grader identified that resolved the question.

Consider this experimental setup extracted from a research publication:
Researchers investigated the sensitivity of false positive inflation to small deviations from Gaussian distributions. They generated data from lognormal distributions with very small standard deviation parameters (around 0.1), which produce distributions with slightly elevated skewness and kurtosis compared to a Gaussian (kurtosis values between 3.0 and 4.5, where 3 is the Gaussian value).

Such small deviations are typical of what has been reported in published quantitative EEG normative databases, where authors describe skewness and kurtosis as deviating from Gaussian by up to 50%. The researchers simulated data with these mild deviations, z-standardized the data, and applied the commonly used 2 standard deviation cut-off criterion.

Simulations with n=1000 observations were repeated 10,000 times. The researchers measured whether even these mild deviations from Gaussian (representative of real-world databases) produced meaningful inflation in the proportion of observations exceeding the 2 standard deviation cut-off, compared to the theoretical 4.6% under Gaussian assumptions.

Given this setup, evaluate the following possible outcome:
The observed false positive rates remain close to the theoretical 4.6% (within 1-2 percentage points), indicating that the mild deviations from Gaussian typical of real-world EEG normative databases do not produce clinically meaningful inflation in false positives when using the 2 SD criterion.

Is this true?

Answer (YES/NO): NO